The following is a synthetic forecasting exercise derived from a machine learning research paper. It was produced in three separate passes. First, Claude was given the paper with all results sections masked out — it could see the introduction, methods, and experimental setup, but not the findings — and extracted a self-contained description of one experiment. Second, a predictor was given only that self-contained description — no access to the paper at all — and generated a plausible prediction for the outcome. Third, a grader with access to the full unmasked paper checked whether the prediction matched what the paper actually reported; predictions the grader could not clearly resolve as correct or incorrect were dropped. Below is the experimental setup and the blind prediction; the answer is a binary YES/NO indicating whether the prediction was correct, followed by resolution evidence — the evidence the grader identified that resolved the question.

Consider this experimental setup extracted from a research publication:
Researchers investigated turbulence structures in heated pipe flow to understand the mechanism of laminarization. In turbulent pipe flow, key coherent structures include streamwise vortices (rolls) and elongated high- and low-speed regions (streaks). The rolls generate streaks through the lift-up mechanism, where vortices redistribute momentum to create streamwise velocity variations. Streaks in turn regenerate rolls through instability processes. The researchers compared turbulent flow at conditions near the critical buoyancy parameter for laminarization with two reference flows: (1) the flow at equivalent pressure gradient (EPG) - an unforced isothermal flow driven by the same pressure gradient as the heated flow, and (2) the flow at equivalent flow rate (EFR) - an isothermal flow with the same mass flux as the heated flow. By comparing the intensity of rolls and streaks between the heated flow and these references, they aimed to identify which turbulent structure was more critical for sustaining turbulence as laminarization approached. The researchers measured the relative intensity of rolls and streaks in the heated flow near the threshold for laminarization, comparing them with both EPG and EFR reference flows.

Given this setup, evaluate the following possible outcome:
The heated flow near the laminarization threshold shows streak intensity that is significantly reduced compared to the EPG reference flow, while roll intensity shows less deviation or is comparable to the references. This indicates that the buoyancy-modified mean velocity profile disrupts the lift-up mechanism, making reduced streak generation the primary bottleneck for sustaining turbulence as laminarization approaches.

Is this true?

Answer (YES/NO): NO